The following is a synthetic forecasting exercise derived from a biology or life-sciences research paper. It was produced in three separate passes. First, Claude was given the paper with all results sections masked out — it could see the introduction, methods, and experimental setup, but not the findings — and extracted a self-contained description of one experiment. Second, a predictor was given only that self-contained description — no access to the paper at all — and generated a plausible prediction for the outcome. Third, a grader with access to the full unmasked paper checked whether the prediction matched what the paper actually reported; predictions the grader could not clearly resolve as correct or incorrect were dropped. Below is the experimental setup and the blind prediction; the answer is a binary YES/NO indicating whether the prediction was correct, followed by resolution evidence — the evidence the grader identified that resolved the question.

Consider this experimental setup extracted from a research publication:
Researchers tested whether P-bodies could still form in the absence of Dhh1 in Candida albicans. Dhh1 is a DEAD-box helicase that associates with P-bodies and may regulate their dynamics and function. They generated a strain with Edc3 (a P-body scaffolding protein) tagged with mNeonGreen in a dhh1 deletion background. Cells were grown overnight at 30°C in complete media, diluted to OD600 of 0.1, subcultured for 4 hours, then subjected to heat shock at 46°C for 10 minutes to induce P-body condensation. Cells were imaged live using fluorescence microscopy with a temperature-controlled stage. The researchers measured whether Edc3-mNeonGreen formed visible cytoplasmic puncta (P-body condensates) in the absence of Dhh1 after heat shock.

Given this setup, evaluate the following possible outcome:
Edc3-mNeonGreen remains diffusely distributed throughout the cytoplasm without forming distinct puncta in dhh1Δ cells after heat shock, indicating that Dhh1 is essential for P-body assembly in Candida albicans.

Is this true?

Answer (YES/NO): NO